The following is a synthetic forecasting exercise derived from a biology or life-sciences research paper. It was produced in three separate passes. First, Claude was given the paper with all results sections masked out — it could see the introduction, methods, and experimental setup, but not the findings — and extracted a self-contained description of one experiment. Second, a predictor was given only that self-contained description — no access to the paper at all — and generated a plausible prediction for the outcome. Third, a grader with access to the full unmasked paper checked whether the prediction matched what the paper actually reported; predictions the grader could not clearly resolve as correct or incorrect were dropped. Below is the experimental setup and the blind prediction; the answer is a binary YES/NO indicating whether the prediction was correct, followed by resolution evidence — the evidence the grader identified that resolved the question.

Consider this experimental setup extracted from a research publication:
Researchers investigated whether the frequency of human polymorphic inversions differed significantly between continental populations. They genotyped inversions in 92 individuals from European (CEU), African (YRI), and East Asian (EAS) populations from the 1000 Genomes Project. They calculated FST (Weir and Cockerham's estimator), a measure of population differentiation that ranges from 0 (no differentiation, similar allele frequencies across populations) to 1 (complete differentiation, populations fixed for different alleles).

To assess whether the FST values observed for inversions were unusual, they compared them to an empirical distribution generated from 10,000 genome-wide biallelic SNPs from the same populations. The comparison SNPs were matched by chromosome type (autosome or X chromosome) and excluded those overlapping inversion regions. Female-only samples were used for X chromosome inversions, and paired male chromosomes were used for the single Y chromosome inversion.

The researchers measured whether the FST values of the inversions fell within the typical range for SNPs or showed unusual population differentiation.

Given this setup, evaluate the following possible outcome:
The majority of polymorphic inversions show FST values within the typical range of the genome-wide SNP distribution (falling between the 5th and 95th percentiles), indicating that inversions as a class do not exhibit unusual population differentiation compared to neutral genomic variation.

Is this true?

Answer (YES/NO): YES